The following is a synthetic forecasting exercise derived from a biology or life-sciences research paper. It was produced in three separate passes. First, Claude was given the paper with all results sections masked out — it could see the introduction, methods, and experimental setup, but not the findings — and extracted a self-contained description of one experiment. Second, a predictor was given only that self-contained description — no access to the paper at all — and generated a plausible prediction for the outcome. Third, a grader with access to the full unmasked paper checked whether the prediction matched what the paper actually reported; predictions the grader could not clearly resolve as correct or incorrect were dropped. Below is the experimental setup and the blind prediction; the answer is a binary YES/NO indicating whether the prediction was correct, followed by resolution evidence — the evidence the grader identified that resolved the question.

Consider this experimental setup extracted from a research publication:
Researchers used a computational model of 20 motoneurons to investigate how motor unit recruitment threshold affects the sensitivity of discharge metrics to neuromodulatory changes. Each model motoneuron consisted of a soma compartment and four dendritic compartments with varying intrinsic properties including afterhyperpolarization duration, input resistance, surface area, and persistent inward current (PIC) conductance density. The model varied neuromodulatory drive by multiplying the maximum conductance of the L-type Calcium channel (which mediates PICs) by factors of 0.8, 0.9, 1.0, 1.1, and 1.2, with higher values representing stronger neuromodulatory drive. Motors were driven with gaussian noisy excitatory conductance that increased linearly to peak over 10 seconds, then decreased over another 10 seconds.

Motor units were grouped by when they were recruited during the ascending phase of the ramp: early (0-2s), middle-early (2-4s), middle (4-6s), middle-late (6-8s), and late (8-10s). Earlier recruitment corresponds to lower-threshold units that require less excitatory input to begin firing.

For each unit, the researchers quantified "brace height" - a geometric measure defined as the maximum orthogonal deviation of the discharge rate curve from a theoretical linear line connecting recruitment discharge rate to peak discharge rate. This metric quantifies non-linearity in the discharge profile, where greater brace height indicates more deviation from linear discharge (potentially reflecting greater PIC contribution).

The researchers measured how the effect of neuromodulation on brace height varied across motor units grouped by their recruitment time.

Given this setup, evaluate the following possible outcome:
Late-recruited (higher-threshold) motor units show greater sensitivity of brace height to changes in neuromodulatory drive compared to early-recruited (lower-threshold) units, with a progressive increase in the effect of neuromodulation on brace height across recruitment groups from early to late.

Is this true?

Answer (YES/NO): NO